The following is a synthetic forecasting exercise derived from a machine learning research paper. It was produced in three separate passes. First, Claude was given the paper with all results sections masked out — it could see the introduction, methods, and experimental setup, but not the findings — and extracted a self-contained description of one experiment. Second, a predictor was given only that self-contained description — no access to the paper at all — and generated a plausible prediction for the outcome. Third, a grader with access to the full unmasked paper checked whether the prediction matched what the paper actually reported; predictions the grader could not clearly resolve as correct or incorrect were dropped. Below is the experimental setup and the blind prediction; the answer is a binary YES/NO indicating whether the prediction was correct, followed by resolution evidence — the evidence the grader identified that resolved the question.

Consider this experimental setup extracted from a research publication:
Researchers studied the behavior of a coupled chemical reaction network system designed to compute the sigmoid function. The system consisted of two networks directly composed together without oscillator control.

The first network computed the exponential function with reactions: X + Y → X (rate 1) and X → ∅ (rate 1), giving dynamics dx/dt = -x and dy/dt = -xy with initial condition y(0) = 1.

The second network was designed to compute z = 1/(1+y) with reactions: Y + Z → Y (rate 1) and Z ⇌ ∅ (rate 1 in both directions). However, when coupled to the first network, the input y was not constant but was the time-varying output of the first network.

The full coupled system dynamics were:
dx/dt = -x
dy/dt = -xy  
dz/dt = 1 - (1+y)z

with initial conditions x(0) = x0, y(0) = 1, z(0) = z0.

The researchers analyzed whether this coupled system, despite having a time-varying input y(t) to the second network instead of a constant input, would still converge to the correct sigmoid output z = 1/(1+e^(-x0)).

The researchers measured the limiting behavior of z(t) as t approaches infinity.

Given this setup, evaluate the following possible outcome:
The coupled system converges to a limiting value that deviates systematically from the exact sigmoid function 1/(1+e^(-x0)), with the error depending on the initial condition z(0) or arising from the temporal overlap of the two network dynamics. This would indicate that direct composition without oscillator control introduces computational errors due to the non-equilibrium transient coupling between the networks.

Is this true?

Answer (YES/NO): NO